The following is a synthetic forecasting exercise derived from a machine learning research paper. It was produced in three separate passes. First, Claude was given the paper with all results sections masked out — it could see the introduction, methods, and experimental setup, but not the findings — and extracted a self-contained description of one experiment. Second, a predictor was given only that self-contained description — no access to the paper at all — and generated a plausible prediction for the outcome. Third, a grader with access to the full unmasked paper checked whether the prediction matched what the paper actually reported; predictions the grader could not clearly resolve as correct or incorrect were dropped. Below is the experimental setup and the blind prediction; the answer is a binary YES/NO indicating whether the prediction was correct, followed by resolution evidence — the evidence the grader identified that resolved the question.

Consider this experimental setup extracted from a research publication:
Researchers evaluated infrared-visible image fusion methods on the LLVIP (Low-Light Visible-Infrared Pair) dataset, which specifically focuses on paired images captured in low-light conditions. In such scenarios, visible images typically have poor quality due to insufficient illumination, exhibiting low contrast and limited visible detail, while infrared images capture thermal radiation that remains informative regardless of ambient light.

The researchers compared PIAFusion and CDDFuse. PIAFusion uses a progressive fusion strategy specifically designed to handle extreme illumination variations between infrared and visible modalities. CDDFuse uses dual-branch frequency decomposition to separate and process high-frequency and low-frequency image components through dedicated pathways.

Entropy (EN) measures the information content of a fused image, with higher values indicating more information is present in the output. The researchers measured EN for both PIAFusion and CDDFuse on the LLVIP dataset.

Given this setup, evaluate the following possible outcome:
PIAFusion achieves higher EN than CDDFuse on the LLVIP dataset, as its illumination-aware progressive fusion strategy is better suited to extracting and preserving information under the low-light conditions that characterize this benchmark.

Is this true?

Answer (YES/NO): YES